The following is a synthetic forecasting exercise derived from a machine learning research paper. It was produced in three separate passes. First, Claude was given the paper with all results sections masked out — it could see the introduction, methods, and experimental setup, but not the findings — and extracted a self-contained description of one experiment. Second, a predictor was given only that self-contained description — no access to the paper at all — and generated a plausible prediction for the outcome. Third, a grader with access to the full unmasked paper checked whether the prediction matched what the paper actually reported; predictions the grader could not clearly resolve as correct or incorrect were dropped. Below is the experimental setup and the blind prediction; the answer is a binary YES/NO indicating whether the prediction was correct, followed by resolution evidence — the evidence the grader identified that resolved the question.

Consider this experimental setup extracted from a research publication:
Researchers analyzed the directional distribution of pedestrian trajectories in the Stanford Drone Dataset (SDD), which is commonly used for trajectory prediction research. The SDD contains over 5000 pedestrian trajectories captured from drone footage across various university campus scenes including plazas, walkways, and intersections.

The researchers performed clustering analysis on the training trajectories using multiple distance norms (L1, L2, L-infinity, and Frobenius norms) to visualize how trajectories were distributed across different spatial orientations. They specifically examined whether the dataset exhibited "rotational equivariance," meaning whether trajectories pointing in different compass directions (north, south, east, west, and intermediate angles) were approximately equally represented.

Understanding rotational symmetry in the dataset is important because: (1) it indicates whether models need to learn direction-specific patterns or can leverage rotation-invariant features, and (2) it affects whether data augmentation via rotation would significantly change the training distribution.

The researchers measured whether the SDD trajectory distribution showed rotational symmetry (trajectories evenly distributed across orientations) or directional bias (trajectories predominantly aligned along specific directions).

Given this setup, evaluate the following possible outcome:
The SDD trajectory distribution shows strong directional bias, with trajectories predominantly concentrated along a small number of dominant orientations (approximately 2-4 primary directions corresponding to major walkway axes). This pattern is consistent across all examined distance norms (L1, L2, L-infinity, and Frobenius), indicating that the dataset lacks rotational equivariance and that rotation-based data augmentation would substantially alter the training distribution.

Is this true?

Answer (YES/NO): NO